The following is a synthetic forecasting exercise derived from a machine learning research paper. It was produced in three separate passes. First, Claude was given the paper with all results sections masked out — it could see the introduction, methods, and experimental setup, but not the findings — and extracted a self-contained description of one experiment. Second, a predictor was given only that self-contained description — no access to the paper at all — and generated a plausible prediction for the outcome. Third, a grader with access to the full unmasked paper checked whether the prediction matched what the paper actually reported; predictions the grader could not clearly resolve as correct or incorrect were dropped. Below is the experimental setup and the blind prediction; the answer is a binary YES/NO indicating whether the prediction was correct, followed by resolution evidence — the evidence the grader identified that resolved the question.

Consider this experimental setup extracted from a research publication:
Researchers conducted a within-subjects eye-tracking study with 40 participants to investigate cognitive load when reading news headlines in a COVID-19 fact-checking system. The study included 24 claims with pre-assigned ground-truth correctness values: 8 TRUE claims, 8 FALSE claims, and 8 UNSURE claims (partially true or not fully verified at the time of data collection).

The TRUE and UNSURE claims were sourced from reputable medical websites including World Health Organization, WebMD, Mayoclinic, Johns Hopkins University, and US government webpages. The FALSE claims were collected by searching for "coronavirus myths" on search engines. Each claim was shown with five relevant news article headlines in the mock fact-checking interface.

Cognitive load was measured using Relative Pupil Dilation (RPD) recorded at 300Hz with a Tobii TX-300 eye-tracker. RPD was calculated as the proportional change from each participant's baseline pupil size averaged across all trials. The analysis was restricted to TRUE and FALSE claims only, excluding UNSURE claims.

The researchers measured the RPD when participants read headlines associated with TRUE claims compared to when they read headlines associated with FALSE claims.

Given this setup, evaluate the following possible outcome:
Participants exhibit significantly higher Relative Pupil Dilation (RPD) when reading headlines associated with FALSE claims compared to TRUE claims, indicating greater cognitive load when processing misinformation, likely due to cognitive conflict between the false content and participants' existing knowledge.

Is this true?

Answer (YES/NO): NO